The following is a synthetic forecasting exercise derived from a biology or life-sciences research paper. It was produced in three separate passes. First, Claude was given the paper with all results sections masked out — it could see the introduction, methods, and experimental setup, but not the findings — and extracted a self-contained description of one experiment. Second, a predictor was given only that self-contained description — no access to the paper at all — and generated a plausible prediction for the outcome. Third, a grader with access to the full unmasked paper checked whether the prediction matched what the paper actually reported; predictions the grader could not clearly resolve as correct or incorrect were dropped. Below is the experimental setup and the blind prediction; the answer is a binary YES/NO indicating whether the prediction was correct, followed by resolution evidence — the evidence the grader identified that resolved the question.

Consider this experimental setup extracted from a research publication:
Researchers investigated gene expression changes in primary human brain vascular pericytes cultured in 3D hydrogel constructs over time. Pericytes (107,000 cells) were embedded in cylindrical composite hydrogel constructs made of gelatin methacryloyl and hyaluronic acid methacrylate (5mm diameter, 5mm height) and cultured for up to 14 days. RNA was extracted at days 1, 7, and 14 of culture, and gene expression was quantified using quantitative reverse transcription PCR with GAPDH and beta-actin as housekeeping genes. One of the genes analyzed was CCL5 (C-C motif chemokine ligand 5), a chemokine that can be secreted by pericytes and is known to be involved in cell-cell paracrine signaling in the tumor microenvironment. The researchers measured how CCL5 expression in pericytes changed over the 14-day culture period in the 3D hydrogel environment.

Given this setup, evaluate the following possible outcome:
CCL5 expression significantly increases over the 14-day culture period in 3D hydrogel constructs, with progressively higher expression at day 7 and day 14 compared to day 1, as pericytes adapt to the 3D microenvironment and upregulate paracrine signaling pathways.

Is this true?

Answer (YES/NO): NO